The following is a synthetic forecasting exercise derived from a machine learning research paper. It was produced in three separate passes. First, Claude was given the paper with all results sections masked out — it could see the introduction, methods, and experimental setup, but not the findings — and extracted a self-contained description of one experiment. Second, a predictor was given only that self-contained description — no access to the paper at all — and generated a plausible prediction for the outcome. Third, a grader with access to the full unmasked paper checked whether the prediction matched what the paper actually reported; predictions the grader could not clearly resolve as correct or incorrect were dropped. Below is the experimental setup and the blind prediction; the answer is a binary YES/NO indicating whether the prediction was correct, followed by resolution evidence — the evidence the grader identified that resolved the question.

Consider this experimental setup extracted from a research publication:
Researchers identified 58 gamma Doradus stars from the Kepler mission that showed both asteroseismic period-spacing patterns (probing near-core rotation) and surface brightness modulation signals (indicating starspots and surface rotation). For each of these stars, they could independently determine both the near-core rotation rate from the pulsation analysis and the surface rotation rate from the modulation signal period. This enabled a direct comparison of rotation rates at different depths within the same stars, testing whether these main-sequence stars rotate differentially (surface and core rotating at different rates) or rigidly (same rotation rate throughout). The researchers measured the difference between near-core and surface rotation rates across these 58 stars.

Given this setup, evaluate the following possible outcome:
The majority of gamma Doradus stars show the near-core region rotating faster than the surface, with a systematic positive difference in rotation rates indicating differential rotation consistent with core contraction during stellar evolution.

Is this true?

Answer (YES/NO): NO